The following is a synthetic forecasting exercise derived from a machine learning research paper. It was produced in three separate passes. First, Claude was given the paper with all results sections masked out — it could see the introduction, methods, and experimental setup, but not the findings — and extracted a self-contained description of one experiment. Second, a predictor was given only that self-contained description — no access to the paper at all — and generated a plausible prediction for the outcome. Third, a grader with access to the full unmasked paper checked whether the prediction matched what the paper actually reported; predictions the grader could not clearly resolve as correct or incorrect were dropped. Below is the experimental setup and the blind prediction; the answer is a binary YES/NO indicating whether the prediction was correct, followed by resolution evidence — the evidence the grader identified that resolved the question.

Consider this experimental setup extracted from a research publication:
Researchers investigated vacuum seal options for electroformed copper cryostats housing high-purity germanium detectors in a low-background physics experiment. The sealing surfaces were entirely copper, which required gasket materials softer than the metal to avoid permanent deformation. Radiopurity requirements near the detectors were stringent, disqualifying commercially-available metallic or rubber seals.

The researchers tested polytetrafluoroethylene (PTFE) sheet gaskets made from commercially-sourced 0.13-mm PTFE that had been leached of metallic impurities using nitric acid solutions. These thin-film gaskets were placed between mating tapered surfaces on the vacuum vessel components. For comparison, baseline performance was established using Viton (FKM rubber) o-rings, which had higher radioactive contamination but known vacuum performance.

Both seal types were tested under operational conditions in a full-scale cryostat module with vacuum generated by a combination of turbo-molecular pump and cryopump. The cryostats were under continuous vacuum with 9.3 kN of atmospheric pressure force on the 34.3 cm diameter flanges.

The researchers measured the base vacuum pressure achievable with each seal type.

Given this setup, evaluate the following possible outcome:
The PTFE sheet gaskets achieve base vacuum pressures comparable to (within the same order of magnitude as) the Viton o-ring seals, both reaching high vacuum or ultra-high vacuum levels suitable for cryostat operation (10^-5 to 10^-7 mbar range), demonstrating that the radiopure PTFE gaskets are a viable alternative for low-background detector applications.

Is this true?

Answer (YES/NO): NO